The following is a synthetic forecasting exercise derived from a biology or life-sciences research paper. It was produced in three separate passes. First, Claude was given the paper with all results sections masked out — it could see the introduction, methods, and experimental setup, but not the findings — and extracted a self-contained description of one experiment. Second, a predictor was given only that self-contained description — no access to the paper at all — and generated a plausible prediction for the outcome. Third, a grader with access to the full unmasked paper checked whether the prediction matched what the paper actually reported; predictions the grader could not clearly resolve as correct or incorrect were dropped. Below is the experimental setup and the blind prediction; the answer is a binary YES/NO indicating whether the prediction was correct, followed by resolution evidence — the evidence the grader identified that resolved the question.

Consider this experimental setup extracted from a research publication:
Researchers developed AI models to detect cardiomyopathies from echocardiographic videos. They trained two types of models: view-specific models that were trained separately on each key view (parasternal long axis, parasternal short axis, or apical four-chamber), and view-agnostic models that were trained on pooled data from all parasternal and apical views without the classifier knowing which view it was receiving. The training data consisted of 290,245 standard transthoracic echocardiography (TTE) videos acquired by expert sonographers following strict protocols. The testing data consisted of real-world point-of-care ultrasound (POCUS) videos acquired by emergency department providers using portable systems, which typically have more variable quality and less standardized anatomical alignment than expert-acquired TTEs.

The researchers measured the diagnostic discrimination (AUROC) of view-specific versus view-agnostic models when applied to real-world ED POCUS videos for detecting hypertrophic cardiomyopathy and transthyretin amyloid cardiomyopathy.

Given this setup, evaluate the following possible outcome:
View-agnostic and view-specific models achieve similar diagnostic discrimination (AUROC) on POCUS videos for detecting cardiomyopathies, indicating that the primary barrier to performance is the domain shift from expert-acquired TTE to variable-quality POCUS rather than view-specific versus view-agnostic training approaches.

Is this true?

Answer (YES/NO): NO